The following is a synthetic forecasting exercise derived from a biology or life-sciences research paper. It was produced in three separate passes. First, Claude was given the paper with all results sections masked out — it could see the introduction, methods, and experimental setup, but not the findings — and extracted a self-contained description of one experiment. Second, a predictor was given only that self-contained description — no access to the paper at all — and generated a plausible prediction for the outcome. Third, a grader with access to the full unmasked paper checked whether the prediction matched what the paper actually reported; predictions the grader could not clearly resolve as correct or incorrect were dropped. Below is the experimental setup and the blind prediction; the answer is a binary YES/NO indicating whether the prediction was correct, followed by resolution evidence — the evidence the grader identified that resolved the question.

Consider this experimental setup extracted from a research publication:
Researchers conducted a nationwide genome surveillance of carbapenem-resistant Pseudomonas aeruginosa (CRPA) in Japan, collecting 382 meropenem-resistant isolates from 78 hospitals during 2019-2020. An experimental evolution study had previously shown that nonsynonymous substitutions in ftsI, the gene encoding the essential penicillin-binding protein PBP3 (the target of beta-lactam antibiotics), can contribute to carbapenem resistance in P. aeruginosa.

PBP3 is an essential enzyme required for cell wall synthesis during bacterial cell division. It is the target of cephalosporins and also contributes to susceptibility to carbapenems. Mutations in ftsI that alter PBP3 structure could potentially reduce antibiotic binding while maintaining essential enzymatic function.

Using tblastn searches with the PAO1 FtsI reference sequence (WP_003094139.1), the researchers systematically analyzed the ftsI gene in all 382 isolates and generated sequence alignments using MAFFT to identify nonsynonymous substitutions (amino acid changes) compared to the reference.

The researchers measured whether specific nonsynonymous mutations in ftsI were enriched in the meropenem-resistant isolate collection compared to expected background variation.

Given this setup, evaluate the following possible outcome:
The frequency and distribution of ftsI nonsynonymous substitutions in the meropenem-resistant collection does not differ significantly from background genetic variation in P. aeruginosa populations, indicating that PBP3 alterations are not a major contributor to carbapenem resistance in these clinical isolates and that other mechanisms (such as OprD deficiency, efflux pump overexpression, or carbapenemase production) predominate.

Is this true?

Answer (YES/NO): NO